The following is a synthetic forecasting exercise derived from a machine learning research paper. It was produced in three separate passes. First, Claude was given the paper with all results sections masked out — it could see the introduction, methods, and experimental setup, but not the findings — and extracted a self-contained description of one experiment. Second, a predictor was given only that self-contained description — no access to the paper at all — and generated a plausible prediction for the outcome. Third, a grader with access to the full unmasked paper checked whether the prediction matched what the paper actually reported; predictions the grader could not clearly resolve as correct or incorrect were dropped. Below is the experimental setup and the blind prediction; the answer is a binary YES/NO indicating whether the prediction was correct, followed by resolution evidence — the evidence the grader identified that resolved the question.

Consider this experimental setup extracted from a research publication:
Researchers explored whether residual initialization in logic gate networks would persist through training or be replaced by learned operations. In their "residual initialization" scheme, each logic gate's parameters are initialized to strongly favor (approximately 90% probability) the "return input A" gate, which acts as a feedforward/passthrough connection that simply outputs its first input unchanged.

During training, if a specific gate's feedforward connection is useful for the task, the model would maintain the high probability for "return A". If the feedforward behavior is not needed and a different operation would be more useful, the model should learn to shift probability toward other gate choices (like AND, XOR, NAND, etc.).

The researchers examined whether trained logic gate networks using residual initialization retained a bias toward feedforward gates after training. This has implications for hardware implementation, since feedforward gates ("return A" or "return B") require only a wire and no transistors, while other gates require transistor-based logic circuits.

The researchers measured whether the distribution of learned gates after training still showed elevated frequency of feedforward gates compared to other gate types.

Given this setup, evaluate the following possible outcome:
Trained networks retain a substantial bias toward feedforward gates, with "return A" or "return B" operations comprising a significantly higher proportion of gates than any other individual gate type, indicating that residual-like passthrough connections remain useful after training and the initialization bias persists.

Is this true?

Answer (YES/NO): YES